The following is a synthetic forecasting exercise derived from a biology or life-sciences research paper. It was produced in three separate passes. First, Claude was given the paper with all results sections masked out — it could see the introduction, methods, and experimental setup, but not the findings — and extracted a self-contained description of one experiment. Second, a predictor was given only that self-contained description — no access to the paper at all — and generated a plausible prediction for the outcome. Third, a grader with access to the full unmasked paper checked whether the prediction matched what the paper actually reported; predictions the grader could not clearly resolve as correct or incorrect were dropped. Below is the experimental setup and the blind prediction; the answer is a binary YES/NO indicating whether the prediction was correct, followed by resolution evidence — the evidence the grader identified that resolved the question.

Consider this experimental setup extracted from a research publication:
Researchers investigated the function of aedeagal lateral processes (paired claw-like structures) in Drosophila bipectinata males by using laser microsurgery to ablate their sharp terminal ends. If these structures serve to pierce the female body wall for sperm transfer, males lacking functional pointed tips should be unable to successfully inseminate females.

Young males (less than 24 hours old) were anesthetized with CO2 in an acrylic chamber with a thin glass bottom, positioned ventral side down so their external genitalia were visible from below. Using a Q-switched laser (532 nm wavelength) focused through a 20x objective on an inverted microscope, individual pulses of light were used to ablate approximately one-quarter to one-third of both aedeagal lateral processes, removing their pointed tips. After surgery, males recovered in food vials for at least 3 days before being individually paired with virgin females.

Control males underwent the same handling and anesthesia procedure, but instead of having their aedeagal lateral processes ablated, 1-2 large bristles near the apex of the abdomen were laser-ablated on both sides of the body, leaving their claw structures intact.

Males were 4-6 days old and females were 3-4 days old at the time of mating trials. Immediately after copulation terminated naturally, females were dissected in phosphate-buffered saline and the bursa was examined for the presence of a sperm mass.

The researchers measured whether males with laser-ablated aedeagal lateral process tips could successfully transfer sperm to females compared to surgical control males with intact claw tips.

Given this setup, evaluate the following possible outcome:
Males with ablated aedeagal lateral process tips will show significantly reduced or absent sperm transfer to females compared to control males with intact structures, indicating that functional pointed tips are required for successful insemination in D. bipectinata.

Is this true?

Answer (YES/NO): NO